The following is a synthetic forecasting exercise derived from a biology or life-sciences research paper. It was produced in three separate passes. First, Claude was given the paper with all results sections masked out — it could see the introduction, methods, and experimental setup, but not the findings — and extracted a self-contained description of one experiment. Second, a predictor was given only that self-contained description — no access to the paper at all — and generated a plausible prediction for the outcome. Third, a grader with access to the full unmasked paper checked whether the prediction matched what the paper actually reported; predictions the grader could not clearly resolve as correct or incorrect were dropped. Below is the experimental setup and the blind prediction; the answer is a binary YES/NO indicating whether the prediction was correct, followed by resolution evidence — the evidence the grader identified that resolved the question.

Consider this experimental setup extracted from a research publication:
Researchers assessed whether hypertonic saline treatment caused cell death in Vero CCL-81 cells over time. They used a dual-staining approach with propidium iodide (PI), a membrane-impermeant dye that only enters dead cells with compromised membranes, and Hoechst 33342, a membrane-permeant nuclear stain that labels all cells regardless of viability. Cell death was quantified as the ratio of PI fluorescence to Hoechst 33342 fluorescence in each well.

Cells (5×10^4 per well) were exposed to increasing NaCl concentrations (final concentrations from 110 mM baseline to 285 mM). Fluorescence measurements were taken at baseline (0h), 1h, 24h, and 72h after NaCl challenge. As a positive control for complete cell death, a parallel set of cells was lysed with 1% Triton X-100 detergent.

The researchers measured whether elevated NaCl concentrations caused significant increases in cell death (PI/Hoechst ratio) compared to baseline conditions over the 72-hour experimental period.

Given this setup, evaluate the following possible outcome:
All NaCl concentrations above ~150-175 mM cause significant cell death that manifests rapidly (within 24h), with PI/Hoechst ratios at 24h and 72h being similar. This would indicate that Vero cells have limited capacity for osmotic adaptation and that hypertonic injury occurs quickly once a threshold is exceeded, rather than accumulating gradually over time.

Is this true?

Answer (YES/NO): NO